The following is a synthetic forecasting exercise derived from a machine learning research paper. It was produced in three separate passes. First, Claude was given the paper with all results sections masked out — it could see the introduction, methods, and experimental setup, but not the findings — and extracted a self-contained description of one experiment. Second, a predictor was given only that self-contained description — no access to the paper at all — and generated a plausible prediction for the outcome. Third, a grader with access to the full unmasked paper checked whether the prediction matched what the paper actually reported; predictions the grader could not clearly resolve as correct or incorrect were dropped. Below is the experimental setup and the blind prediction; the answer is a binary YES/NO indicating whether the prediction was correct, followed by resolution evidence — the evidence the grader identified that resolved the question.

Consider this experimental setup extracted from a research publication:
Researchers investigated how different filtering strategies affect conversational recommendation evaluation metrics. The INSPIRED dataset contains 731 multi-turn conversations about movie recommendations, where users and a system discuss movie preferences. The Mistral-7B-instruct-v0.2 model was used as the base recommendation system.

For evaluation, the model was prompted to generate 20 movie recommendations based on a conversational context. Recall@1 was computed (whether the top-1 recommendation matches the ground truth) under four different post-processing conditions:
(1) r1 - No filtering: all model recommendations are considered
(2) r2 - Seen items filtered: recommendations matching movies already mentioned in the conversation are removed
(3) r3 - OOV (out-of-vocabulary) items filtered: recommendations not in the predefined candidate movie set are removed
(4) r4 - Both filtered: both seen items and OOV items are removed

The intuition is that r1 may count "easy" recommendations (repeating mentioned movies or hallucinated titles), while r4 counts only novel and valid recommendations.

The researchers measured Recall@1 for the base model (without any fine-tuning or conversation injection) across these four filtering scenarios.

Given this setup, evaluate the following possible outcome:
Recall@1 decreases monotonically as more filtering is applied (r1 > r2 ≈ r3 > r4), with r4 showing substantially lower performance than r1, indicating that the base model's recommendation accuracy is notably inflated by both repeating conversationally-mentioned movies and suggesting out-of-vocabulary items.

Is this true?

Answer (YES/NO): NO